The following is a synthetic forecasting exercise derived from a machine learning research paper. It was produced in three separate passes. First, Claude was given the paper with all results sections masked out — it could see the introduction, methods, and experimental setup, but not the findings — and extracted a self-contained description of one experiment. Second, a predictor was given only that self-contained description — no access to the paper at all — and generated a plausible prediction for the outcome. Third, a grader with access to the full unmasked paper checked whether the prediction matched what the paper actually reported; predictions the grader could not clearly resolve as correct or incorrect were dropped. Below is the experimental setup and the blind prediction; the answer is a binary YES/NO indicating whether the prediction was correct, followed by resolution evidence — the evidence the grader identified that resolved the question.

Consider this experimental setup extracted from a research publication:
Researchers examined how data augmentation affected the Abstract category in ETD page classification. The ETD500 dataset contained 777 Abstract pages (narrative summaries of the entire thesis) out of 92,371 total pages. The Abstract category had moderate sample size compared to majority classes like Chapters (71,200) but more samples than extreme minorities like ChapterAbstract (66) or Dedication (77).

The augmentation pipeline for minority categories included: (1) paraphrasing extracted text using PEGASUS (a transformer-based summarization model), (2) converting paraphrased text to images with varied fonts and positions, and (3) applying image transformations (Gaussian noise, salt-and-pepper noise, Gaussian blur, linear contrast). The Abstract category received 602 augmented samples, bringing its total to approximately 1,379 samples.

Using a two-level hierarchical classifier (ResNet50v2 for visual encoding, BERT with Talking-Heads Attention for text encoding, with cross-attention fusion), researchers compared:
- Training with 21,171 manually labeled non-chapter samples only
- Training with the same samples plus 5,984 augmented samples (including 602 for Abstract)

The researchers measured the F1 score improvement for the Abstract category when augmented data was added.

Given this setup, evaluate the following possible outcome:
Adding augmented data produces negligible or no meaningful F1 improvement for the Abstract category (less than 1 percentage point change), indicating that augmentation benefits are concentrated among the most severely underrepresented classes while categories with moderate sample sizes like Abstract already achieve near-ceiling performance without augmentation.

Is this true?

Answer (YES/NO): NO